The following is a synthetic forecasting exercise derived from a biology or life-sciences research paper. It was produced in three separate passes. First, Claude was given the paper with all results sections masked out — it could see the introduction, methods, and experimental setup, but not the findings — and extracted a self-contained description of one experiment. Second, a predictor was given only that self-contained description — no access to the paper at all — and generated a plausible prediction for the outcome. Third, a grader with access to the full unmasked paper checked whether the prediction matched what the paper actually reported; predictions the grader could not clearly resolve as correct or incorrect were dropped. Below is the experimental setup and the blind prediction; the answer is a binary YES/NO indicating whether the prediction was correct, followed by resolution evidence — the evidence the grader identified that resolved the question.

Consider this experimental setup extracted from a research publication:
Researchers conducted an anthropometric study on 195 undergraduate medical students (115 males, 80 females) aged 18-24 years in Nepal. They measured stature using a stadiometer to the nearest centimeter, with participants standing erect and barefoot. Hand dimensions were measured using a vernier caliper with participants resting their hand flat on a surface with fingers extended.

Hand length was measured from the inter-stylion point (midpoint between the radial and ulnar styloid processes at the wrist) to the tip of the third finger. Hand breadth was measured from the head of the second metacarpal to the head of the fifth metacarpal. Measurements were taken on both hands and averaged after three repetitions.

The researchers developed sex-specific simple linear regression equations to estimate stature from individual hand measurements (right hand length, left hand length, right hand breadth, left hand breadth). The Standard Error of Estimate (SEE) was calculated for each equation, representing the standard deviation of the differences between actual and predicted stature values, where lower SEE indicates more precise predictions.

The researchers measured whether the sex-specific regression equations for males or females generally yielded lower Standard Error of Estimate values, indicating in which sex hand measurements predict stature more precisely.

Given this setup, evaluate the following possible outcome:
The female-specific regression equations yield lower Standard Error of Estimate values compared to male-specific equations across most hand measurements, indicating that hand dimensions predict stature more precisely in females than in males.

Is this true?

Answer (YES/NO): NO